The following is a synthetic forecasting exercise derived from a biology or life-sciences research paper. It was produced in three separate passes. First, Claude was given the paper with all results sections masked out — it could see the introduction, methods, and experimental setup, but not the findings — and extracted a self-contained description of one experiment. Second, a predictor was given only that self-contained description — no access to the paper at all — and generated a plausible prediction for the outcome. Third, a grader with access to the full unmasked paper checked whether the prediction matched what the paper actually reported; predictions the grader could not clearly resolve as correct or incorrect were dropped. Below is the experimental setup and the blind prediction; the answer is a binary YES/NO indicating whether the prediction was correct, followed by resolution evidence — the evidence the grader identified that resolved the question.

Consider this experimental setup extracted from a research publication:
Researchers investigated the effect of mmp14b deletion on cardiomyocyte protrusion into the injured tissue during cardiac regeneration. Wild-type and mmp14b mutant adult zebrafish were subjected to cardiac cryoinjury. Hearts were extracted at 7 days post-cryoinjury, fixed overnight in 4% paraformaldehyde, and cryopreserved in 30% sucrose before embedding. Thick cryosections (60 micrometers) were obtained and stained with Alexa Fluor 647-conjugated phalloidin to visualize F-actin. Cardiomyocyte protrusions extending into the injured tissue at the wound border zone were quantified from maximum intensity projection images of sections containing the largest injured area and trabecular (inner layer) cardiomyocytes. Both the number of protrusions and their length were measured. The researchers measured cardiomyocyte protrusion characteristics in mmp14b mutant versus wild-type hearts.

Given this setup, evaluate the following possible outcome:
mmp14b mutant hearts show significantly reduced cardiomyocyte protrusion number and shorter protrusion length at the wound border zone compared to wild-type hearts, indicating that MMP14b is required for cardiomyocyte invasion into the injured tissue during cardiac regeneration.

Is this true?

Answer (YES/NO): NO